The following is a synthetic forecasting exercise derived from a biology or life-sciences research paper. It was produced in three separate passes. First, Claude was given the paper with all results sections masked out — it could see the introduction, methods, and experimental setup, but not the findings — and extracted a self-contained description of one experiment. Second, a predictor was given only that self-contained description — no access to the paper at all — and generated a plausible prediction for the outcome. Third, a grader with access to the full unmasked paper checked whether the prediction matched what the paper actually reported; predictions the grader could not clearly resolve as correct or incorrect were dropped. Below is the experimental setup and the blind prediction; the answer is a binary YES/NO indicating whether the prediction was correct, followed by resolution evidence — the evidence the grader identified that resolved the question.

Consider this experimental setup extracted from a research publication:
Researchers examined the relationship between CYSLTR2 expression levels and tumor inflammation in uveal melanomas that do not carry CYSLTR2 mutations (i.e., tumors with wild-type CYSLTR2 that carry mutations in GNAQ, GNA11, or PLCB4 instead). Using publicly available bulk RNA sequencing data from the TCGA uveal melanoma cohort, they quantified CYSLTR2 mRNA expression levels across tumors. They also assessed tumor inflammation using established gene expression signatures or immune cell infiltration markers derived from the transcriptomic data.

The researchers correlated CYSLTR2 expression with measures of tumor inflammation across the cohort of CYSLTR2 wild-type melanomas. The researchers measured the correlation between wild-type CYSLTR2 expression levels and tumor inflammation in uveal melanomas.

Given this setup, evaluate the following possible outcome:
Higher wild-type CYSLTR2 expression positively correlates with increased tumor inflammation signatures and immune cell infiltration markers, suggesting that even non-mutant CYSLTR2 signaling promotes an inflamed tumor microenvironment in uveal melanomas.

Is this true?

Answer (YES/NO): NO